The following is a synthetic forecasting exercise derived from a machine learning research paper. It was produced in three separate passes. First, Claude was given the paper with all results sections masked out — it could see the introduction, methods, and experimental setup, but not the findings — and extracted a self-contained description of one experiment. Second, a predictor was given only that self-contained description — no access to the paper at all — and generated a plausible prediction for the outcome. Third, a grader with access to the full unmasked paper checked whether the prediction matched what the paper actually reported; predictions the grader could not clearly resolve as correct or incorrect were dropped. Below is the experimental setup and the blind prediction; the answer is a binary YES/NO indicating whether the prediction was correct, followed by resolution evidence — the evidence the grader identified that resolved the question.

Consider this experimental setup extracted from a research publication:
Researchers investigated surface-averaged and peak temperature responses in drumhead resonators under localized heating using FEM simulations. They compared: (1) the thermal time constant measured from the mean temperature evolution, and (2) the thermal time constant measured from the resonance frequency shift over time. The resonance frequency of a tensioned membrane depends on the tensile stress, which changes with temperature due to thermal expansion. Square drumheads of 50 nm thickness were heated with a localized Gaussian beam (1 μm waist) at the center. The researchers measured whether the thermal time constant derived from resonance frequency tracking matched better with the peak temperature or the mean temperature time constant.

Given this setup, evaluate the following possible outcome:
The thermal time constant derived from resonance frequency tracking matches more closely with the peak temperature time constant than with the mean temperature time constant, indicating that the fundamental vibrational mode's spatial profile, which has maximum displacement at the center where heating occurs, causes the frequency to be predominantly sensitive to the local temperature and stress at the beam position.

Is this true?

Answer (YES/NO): NO